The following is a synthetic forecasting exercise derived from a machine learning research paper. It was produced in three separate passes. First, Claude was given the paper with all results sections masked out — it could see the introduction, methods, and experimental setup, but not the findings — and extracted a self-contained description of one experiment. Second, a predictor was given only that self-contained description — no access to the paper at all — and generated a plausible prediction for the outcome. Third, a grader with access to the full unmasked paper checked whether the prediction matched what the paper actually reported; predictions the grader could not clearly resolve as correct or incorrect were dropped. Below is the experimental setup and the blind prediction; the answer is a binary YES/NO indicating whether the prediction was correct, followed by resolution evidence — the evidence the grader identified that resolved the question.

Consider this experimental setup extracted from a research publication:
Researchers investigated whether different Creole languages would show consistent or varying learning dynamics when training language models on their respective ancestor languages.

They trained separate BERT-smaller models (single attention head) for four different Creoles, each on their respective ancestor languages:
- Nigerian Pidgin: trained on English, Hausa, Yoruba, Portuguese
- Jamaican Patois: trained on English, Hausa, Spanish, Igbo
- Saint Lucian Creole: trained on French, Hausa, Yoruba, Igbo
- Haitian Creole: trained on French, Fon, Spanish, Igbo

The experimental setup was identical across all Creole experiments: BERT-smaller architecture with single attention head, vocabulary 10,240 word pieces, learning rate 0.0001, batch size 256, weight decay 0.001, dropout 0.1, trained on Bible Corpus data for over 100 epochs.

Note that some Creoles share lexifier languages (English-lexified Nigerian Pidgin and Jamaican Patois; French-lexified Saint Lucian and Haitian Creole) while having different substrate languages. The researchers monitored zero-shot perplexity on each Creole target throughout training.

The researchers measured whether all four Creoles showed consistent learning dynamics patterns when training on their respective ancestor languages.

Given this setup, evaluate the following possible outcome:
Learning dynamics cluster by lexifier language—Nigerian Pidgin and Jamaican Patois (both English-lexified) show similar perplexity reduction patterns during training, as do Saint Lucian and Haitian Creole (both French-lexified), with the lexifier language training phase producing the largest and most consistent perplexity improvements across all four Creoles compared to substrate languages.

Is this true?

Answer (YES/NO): NO